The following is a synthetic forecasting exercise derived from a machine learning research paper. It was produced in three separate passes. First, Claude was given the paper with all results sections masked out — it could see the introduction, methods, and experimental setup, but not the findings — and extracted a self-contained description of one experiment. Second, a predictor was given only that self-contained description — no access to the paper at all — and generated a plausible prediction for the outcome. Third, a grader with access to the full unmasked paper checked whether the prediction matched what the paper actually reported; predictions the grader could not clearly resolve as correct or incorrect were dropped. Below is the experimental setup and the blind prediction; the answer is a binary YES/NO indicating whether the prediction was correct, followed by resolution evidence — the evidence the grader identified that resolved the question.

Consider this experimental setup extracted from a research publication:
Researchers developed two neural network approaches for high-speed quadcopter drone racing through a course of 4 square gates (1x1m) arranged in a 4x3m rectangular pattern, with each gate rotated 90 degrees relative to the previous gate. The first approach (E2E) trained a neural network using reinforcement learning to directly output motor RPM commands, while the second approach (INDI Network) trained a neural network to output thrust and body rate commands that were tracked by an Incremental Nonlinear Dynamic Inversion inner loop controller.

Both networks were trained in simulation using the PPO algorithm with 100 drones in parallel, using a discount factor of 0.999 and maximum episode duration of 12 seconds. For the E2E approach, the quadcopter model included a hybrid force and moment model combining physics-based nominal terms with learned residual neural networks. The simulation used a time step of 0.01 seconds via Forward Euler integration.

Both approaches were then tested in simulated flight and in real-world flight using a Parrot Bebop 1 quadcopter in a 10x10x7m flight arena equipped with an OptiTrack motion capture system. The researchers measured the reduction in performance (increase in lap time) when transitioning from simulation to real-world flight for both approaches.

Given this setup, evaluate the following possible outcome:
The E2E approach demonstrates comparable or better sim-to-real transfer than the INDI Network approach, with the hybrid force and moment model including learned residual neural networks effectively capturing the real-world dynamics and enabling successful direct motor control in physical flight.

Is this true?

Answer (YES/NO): NO